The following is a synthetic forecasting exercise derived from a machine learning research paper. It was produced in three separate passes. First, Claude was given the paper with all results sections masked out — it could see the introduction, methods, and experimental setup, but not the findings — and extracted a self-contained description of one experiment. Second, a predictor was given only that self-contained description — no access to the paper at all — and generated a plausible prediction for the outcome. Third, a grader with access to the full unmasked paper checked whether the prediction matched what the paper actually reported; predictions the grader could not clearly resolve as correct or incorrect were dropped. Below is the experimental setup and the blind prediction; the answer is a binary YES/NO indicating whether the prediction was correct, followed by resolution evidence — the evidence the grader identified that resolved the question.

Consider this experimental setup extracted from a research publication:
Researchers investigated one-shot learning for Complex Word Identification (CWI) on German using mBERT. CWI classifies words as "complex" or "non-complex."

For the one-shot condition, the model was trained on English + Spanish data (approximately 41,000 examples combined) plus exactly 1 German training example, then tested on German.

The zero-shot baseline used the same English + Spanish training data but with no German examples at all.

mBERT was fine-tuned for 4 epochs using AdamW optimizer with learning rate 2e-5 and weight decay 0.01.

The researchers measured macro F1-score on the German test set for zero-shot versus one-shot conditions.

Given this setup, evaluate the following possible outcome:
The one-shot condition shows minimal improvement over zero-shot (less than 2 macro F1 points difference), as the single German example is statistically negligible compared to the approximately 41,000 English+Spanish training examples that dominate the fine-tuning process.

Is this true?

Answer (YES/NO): YES